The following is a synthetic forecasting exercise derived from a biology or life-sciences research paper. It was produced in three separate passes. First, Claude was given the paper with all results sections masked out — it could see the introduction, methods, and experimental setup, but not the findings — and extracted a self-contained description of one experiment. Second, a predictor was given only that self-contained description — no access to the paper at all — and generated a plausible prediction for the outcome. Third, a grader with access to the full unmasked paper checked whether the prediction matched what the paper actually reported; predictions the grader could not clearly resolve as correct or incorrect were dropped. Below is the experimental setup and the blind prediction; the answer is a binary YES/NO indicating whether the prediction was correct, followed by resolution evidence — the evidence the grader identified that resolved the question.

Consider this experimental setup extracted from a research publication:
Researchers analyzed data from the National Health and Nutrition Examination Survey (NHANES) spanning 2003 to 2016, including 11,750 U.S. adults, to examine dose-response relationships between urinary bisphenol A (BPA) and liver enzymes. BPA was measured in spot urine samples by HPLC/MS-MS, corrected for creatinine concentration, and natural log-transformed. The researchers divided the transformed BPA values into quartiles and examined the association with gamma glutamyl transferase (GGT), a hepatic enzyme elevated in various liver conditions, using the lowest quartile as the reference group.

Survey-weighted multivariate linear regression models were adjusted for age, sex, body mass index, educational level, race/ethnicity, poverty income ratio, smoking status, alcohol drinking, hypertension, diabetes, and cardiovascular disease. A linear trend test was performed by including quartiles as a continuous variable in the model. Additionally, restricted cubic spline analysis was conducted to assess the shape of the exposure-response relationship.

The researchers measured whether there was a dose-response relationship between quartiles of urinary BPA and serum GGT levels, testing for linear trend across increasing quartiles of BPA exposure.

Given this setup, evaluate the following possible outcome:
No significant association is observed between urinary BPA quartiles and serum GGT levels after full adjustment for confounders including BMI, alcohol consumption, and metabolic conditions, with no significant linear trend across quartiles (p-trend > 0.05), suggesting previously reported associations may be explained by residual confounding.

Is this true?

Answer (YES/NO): NO